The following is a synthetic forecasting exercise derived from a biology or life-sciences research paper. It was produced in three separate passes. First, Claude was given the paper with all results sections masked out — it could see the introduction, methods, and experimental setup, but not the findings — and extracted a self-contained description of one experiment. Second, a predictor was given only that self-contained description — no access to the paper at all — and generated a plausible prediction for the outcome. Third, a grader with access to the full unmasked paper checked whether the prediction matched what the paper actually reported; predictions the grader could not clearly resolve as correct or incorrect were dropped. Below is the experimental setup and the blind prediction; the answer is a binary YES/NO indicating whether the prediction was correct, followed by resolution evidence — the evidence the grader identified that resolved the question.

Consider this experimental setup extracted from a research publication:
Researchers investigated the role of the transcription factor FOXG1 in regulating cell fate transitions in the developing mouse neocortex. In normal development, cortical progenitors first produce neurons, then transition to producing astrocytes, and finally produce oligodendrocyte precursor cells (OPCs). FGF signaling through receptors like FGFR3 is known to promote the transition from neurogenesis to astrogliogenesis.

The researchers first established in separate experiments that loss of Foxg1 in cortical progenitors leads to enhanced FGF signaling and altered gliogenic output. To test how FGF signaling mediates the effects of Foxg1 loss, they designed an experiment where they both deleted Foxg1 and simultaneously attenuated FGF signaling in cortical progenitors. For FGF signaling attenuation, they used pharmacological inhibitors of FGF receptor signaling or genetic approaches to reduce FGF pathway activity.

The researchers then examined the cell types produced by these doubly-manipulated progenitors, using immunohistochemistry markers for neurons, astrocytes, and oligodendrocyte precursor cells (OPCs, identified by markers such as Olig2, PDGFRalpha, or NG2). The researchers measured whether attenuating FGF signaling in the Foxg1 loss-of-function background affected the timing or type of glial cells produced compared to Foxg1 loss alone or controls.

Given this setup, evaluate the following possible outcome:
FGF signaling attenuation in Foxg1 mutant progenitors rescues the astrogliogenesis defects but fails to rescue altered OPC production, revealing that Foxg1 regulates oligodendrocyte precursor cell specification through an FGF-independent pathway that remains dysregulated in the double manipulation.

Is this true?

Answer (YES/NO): NO